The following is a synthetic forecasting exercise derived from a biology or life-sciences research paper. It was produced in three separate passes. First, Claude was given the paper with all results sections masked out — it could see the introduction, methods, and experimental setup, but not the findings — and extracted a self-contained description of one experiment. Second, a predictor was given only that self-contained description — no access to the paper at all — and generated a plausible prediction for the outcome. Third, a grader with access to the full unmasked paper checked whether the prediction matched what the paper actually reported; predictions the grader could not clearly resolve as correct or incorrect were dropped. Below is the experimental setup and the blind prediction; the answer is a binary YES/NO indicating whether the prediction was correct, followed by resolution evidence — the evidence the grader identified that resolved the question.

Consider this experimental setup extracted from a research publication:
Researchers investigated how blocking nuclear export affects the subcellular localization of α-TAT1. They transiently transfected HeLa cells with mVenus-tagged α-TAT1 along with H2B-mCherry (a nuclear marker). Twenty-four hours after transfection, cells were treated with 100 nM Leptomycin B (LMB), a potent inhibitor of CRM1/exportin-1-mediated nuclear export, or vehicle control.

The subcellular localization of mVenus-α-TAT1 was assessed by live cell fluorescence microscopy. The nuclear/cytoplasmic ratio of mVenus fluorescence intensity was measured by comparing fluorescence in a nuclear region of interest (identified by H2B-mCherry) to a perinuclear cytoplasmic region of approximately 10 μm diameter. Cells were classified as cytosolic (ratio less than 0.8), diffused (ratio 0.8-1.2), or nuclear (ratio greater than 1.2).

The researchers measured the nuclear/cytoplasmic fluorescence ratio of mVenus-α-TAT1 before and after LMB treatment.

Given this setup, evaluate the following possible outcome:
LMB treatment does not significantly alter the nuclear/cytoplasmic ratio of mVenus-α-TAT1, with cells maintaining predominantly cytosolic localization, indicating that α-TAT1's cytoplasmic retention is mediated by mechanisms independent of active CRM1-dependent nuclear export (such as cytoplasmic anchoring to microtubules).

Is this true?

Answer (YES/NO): NO